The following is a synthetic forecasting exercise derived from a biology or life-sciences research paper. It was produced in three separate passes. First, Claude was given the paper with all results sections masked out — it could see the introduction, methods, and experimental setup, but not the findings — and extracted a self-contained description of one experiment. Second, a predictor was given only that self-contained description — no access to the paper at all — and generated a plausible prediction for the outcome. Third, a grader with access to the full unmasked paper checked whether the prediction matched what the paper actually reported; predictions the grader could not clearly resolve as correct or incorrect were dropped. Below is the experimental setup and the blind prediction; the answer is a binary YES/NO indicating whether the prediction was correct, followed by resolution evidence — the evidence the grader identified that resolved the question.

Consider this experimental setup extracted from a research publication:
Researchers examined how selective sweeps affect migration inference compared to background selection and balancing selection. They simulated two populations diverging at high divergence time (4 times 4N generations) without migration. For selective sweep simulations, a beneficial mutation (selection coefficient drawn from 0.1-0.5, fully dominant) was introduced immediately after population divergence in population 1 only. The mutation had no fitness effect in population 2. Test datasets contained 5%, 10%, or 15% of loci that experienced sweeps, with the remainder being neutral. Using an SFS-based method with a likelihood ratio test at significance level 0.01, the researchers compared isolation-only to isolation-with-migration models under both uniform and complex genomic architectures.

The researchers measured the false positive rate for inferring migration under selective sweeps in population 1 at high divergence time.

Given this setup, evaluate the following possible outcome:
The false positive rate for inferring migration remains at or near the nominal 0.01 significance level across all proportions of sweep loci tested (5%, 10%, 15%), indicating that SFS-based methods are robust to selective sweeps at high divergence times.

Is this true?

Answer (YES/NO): NO